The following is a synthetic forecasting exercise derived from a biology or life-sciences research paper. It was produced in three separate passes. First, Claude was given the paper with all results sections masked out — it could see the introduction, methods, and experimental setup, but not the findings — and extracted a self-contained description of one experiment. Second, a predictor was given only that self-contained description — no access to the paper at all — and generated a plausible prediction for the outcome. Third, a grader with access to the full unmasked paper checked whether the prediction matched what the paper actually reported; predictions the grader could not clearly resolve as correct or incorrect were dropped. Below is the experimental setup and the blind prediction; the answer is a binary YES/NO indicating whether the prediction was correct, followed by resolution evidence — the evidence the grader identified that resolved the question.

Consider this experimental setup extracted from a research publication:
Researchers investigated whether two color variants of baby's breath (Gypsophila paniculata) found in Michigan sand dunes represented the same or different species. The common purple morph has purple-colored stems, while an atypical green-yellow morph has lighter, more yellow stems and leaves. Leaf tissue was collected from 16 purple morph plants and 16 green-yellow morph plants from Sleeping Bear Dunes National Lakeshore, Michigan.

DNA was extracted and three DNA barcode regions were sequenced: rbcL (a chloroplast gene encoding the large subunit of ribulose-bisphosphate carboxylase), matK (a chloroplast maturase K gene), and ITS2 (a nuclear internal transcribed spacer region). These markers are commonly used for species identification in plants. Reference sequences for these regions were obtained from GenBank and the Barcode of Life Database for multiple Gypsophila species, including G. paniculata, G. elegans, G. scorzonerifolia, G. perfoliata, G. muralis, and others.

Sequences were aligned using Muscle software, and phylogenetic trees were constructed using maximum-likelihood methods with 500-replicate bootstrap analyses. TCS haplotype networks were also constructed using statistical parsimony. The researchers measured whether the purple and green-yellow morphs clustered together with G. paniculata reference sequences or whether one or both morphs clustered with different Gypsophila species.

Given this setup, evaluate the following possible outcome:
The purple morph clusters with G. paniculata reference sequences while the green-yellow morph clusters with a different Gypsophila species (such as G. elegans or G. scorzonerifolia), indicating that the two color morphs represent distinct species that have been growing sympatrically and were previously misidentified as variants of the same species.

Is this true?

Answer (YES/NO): NO